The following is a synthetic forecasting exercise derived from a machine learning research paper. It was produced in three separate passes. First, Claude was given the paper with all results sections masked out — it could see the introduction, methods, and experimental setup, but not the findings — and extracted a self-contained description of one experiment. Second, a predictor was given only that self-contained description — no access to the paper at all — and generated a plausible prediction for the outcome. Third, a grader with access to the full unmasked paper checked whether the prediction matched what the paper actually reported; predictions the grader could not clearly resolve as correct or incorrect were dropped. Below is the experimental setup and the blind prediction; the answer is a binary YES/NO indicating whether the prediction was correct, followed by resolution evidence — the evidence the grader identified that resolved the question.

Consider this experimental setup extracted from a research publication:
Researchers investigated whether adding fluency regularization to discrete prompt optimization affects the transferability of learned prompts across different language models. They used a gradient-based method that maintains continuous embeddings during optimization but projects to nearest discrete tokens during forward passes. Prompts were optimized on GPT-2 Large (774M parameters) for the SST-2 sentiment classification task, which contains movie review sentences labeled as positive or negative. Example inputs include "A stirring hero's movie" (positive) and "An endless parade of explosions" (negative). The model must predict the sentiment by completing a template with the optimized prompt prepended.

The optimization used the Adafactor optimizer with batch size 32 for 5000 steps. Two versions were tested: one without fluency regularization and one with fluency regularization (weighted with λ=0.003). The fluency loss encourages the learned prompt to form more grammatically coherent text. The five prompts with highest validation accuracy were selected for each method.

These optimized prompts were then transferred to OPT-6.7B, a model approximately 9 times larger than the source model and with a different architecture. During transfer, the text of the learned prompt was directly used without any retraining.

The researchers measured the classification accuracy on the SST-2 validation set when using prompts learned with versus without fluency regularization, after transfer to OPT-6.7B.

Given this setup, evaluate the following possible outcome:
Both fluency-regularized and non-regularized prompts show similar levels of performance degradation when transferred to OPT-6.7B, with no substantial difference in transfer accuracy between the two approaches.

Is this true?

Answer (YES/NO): YES